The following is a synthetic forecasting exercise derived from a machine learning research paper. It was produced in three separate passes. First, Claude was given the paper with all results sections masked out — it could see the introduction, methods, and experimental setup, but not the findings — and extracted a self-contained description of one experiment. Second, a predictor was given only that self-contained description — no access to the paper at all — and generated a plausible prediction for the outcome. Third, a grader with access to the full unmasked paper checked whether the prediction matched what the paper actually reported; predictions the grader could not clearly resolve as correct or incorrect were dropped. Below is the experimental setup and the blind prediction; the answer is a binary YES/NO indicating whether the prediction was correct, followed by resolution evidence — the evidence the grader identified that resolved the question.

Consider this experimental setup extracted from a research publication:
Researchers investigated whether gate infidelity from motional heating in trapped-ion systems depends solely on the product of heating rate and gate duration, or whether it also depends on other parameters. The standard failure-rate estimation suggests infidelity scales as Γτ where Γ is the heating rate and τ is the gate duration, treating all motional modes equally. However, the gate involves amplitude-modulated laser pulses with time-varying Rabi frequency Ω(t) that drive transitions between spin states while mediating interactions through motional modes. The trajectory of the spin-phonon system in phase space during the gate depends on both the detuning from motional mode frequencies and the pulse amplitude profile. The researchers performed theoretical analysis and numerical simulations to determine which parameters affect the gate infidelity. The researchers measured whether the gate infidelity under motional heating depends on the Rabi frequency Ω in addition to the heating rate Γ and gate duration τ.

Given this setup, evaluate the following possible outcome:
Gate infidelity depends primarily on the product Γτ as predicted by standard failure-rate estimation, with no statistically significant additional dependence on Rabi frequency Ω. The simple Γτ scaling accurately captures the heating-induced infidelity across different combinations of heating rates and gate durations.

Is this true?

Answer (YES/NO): NO